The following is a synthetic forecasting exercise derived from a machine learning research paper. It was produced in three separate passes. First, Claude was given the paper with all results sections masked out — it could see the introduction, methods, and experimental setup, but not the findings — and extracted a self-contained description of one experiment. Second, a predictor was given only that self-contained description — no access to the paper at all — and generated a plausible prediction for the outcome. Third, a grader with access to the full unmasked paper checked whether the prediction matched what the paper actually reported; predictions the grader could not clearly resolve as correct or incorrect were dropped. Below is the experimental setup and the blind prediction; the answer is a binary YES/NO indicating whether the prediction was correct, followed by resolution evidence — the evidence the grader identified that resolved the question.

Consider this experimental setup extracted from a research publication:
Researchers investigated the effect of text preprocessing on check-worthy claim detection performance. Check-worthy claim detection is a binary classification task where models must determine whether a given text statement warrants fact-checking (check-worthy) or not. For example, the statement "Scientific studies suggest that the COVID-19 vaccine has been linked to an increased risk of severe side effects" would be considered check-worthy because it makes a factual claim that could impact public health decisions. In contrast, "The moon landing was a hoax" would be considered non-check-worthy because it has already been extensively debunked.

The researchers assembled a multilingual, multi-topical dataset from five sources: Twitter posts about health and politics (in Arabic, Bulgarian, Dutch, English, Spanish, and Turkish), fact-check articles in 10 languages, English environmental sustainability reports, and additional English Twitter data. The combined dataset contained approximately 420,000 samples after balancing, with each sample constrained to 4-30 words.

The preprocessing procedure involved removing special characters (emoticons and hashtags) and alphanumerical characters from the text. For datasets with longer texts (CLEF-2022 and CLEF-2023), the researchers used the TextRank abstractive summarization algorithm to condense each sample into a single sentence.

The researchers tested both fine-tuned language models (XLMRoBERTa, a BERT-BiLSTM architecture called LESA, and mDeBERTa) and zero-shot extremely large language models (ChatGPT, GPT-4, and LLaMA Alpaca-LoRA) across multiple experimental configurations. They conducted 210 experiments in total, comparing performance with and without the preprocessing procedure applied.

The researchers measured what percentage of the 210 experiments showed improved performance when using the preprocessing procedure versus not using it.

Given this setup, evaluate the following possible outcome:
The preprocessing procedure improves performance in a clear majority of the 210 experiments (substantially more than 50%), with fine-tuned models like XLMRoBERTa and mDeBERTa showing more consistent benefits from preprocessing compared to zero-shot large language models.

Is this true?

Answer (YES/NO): NO